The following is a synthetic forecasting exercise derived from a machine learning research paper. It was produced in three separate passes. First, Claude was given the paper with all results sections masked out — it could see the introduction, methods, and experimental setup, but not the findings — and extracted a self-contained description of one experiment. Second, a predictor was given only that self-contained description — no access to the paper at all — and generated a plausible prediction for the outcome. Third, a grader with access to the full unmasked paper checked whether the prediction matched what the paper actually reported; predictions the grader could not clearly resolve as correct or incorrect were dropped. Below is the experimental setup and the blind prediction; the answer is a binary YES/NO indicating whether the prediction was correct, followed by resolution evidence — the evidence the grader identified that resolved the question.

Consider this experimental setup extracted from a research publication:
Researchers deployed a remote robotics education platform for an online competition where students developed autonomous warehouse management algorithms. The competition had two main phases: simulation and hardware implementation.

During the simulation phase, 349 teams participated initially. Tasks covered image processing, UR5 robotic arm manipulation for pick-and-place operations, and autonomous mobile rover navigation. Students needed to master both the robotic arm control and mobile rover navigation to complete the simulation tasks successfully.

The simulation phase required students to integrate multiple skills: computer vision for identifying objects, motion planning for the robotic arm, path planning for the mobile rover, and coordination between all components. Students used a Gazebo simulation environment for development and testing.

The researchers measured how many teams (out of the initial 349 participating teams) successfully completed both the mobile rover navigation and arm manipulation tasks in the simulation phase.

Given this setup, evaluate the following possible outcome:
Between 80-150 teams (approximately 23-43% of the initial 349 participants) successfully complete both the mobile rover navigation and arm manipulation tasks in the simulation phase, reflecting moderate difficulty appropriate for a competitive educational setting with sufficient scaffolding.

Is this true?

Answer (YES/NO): NO